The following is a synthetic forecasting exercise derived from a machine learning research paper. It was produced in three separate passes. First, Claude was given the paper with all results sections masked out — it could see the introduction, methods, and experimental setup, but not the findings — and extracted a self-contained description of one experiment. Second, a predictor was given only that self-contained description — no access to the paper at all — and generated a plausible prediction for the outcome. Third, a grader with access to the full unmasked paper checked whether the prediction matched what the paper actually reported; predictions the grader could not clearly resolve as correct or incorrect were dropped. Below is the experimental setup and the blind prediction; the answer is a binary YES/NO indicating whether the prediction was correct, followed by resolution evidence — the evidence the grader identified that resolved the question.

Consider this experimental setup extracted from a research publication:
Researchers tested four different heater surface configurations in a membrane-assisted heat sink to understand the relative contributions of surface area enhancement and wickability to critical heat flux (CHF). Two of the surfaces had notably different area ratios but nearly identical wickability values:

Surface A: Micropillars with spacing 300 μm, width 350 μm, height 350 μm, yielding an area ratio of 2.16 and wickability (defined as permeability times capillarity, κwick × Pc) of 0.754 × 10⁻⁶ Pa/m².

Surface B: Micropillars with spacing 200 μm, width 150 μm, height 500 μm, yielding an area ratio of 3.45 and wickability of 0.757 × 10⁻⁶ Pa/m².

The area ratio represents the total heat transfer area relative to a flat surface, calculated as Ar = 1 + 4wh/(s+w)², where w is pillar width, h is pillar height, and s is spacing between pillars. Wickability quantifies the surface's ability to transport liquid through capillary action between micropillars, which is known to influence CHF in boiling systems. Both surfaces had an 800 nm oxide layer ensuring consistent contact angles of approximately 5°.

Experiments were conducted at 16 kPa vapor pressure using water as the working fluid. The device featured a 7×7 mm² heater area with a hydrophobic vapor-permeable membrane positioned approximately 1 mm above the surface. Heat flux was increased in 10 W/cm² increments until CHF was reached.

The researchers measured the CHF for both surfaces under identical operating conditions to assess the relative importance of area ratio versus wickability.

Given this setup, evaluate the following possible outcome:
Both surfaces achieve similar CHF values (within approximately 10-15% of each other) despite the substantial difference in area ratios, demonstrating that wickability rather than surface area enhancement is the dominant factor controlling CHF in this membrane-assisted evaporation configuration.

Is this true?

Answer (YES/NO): NO